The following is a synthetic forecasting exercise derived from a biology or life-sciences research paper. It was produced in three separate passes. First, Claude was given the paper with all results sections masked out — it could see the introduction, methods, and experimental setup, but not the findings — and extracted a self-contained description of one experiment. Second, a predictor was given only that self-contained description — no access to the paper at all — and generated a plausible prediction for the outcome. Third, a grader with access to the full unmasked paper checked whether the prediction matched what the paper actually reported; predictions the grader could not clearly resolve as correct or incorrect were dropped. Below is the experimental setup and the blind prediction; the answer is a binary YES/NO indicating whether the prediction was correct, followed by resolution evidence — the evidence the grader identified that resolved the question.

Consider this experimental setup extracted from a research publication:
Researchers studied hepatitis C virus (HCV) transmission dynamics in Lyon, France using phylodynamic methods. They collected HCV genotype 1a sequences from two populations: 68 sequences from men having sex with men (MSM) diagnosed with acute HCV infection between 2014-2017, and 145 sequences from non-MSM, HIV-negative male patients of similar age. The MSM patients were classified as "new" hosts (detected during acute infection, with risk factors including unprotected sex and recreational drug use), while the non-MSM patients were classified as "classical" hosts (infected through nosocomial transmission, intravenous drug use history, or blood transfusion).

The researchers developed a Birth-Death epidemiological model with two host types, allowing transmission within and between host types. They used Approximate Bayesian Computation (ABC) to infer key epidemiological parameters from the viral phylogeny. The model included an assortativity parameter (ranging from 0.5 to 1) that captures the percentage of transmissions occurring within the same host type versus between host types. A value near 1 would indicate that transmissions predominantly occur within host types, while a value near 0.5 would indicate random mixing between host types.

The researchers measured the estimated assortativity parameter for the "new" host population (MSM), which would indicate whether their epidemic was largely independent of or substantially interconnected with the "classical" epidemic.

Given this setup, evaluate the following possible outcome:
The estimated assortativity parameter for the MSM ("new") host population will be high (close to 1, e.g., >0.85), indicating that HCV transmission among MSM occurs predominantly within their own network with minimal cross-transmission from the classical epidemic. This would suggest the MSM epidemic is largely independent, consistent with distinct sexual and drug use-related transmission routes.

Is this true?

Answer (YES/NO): YES